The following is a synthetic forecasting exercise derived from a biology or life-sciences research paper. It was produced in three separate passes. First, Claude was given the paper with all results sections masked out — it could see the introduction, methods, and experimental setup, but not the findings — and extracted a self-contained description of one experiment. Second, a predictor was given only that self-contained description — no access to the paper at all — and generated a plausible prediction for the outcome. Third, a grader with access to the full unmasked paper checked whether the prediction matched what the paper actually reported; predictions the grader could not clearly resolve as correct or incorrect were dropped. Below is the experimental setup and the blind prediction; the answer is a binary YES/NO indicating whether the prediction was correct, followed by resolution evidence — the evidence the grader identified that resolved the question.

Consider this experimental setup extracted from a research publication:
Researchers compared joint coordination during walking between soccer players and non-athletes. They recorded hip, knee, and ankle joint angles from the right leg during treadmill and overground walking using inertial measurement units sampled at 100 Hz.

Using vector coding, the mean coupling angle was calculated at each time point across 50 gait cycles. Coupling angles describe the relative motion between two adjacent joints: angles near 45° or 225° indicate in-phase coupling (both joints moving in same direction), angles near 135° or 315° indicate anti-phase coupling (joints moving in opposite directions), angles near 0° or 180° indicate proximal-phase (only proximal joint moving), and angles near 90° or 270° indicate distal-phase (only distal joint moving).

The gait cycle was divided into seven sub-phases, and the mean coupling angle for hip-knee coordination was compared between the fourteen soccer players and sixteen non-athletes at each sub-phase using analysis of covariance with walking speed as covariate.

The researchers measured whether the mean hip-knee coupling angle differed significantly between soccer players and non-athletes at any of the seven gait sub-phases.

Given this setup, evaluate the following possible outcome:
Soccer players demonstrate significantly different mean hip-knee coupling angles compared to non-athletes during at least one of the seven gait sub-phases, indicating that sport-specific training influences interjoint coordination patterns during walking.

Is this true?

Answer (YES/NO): NO